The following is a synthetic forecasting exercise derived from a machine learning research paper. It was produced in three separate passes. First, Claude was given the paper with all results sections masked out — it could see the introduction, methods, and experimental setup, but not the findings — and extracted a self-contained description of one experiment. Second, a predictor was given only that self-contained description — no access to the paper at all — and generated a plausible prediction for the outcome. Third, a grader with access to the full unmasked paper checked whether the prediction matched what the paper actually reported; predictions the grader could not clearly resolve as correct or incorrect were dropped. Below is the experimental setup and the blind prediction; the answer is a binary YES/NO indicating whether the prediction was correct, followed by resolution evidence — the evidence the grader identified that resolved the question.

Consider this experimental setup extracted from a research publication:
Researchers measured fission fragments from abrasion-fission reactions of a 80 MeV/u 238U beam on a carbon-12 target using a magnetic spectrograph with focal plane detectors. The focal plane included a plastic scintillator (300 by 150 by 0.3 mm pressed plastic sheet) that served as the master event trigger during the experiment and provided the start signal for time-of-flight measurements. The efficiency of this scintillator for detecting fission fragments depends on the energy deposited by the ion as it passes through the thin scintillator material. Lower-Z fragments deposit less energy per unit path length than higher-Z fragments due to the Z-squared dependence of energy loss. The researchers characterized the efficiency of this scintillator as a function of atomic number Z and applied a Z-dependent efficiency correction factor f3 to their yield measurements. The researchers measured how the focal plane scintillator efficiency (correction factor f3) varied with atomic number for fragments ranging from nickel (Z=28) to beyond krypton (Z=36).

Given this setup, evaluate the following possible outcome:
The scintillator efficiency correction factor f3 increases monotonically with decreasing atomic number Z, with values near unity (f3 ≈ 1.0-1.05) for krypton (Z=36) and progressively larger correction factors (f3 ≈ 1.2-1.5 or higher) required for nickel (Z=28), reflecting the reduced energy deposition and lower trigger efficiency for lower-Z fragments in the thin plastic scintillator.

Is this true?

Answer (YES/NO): NO